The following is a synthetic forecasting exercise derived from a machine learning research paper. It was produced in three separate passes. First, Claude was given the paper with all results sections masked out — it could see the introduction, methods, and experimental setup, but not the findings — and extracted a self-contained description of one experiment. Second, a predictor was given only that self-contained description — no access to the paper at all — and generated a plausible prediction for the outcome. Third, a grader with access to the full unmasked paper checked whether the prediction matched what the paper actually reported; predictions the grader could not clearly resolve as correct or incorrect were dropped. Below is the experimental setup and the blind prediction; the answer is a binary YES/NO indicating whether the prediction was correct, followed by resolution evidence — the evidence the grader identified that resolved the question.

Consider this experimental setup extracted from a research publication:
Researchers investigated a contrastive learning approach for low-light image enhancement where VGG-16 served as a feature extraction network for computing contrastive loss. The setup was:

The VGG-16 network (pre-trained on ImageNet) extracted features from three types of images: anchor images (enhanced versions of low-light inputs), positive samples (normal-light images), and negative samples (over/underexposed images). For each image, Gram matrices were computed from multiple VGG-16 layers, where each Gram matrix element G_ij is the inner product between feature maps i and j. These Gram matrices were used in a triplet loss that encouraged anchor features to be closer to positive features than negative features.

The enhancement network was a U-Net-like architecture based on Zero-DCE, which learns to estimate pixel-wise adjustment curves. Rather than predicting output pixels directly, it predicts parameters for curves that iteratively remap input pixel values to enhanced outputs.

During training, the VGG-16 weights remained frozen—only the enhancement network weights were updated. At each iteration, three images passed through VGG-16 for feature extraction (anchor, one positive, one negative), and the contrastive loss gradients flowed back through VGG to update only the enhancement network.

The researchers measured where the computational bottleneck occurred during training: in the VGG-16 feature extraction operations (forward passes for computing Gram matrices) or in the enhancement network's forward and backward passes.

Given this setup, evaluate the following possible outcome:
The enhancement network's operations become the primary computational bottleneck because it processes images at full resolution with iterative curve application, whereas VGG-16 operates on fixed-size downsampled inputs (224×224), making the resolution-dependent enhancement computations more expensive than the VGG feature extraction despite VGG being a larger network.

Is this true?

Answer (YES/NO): NO